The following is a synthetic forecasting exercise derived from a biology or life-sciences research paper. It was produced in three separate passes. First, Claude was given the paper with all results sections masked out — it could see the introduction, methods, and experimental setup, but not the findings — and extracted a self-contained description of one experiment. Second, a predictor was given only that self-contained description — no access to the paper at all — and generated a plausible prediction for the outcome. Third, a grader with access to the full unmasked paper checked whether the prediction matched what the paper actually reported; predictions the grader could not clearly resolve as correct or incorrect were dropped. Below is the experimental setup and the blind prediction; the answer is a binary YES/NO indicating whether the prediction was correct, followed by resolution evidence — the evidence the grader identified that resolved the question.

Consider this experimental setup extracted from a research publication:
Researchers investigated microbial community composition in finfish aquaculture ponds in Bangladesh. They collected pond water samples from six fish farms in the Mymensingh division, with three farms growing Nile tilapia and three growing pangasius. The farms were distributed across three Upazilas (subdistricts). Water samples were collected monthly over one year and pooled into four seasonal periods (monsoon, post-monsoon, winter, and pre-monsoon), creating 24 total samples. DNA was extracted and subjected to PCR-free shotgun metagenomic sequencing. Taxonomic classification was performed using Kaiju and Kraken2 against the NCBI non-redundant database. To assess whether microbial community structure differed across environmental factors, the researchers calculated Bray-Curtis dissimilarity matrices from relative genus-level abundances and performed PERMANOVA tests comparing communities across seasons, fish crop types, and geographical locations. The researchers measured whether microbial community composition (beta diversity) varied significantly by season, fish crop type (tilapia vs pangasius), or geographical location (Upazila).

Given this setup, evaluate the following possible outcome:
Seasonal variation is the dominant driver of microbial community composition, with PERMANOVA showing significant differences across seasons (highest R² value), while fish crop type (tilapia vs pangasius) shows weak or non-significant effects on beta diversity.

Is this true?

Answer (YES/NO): NO